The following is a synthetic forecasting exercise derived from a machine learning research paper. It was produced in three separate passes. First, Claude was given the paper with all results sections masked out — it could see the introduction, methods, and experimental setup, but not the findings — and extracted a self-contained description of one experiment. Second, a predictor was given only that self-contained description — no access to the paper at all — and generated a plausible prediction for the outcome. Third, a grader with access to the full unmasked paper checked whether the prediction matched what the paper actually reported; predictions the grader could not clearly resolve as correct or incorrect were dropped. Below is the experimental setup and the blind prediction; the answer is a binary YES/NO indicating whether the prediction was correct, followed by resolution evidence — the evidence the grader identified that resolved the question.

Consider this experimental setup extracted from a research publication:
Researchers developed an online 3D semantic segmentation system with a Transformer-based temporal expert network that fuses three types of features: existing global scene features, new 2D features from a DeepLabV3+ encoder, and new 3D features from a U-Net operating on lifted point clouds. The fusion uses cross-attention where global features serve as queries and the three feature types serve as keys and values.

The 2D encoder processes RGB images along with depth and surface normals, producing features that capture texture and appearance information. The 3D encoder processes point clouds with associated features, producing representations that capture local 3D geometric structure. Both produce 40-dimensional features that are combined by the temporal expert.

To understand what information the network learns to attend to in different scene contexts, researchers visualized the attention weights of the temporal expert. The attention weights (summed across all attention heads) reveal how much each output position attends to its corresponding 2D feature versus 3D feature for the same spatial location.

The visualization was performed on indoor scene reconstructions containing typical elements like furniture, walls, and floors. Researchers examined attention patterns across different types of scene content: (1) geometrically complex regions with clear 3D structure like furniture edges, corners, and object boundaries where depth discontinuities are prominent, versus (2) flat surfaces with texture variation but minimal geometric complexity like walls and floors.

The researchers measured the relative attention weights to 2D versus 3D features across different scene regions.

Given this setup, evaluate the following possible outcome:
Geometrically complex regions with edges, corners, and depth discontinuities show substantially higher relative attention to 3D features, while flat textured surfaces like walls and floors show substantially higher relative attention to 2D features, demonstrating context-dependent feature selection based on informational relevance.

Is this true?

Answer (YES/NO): YES